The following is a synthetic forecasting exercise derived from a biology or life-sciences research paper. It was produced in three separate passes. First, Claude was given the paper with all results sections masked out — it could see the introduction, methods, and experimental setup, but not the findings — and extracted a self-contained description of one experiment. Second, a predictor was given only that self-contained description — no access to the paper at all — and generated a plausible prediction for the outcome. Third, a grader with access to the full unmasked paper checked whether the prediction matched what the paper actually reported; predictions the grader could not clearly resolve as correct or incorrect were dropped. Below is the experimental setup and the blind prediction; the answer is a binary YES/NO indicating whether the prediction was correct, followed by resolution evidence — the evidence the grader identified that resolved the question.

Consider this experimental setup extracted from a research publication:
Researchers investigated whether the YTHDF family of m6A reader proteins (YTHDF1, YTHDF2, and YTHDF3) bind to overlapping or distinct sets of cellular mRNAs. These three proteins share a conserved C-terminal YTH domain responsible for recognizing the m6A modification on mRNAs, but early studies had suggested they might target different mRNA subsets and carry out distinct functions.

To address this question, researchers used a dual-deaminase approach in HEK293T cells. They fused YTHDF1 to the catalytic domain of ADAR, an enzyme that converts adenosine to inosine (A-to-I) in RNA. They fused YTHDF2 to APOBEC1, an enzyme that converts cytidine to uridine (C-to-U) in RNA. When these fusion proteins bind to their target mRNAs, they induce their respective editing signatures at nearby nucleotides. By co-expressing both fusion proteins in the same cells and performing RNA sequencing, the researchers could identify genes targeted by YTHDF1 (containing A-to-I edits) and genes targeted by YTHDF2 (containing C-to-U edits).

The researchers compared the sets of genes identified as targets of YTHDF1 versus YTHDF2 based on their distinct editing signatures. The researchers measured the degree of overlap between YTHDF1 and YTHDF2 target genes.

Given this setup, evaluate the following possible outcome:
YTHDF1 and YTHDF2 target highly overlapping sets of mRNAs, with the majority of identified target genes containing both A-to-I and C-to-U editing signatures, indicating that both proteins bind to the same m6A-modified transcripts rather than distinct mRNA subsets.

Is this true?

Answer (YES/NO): YES